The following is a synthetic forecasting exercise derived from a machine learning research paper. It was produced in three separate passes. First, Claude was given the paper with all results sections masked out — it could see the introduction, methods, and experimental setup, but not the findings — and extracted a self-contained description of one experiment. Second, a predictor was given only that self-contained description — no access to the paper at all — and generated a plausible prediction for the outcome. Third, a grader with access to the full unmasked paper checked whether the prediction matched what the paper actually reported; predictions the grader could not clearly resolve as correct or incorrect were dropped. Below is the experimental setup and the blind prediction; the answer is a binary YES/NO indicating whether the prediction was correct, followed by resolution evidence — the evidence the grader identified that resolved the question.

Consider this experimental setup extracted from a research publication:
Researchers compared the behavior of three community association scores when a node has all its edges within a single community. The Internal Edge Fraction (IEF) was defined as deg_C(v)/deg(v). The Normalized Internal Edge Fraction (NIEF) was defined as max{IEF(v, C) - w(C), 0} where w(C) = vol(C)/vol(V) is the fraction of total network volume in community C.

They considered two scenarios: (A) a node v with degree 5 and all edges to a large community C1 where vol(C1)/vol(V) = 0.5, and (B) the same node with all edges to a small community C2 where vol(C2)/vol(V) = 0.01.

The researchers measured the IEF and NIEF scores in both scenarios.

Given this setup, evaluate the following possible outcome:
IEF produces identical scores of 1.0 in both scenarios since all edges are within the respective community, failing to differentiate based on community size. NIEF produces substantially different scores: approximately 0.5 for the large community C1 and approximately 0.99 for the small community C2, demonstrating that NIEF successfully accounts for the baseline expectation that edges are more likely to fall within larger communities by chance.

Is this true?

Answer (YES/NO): YES